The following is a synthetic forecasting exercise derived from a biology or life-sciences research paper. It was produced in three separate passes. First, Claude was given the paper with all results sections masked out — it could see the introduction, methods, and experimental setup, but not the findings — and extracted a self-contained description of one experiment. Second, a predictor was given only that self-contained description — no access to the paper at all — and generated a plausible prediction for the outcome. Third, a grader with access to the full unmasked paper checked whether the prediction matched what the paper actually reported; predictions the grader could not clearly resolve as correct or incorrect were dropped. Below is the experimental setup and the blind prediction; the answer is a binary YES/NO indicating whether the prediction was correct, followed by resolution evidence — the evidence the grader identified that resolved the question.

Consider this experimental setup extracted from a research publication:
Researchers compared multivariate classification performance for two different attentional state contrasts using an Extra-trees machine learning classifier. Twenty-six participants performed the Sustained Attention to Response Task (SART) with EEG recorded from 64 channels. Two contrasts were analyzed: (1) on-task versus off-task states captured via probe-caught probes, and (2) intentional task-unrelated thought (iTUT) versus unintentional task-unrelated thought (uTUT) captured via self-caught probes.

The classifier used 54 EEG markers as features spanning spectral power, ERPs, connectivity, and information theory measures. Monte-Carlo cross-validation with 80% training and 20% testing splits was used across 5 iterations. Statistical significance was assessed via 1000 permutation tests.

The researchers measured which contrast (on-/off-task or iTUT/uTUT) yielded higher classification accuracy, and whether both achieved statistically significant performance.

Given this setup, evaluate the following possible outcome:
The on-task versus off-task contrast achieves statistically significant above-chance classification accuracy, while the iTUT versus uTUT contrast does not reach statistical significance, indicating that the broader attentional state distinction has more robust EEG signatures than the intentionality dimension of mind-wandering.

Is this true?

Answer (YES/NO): NO